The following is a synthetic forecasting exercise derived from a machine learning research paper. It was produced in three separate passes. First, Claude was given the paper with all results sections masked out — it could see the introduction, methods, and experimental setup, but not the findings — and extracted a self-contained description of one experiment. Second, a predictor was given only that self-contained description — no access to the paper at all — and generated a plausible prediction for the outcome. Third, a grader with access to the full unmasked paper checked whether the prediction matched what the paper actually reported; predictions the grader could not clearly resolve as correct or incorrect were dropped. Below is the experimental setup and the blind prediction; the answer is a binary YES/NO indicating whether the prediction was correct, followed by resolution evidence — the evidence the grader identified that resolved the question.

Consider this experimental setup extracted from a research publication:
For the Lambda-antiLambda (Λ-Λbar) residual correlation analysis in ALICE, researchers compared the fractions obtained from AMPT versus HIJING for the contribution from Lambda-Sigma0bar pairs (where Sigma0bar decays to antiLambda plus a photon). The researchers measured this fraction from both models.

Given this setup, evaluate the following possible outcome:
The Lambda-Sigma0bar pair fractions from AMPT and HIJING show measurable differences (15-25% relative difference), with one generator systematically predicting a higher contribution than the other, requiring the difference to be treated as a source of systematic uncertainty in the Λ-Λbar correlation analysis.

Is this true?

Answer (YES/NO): NO